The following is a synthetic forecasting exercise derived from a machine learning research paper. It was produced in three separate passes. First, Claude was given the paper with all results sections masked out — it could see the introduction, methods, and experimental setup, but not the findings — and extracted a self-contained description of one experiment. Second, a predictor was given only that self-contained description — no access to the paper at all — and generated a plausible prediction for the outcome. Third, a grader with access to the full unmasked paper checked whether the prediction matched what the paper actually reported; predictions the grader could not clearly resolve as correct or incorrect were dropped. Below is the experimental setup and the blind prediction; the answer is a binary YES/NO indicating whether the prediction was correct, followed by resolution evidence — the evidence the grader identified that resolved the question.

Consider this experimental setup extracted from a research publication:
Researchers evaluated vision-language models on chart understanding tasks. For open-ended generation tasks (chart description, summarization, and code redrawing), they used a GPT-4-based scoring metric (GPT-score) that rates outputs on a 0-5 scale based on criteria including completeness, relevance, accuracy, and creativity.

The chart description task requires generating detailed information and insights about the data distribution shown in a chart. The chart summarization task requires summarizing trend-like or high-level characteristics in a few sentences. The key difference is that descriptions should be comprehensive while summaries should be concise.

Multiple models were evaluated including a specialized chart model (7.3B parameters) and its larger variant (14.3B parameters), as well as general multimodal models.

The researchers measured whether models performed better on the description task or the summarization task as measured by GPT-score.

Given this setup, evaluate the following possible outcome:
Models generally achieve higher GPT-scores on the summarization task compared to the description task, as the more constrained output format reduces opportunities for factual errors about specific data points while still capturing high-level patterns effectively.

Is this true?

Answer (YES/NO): NO